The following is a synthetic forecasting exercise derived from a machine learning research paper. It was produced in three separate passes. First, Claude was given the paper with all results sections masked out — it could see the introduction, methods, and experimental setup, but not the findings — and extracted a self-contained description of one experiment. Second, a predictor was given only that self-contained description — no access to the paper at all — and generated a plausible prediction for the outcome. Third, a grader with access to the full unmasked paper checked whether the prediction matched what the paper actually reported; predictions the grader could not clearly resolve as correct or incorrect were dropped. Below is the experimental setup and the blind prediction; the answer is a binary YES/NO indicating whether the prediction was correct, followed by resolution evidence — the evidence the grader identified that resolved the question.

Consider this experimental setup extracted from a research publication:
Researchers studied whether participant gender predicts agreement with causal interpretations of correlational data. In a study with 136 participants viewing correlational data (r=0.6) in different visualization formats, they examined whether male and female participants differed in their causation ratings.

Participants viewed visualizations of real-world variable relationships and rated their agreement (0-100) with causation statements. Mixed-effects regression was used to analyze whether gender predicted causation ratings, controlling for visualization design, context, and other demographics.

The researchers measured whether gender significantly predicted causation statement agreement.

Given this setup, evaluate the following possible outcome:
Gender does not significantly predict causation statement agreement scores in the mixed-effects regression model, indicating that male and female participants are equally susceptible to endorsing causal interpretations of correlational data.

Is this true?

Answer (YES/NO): NO